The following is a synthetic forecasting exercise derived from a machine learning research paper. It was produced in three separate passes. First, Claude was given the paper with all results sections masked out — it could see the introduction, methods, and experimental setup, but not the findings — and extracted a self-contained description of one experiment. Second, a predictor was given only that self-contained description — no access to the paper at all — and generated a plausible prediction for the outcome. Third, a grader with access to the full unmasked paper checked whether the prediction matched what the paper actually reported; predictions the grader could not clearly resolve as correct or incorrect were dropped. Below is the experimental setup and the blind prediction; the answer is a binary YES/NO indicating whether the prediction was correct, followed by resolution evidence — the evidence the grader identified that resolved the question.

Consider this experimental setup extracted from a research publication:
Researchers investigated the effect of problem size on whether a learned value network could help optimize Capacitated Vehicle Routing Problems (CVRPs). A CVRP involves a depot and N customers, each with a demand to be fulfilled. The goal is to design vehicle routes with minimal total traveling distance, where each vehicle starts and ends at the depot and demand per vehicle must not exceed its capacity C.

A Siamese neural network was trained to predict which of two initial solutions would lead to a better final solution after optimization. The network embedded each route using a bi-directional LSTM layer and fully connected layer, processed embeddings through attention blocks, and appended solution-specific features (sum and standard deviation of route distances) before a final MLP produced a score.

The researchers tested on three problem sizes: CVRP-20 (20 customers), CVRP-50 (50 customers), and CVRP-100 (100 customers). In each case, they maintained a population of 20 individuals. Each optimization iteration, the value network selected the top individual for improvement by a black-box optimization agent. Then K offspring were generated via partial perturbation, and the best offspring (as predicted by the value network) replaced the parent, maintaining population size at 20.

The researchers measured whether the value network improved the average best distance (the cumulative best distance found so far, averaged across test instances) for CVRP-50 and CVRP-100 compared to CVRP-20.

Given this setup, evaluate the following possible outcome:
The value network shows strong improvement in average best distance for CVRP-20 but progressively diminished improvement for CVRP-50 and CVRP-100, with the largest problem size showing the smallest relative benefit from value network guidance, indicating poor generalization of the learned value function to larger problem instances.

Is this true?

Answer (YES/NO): NO